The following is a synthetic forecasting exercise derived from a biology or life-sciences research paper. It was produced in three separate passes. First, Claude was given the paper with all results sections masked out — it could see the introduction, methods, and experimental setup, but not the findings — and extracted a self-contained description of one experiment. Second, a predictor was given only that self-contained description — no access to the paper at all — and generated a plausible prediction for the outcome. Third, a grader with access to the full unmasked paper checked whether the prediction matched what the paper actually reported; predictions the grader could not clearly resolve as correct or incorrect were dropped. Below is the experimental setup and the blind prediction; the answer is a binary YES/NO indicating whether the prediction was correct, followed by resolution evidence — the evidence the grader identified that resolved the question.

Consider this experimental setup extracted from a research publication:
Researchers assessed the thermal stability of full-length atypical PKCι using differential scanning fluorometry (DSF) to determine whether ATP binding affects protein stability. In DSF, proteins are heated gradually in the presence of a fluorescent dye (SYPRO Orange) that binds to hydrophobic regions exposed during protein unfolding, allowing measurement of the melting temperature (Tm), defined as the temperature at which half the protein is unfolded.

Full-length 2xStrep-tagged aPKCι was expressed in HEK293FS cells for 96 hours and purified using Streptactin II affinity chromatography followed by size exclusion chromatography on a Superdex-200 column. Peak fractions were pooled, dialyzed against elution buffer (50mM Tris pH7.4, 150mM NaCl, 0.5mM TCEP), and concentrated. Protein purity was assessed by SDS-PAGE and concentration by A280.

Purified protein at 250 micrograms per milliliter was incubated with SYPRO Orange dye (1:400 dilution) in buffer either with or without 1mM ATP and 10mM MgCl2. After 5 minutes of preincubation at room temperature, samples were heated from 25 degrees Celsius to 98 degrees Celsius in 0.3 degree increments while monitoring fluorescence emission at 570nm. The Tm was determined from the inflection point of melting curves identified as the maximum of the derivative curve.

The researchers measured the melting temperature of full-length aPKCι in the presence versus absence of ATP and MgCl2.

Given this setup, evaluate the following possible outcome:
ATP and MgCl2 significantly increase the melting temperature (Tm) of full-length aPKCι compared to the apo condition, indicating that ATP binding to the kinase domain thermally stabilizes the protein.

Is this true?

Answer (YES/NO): YES